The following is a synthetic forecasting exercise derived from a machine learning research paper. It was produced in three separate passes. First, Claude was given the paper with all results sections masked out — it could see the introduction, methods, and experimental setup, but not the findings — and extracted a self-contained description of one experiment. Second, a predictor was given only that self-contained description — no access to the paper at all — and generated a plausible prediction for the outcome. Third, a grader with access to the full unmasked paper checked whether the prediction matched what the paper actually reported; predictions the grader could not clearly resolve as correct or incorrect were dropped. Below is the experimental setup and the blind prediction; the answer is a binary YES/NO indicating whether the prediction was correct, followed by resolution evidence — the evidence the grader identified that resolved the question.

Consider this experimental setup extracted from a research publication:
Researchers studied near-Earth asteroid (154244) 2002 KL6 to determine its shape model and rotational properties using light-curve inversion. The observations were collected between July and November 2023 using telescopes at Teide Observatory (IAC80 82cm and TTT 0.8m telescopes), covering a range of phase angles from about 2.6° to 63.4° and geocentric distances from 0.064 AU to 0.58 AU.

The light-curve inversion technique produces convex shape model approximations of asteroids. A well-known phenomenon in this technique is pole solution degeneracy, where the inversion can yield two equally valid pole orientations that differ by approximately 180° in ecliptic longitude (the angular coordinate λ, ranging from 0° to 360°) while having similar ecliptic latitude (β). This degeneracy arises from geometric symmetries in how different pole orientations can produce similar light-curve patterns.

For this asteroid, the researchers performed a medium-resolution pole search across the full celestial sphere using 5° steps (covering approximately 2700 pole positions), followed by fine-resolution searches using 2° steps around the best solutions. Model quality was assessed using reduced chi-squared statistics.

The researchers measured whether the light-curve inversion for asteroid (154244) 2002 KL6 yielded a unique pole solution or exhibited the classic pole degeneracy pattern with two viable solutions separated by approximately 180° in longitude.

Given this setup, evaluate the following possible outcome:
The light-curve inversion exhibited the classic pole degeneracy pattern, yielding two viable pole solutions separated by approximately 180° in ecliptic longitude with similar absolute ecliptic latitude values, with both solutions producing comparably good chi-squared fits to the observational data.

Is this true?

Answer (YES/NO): YES